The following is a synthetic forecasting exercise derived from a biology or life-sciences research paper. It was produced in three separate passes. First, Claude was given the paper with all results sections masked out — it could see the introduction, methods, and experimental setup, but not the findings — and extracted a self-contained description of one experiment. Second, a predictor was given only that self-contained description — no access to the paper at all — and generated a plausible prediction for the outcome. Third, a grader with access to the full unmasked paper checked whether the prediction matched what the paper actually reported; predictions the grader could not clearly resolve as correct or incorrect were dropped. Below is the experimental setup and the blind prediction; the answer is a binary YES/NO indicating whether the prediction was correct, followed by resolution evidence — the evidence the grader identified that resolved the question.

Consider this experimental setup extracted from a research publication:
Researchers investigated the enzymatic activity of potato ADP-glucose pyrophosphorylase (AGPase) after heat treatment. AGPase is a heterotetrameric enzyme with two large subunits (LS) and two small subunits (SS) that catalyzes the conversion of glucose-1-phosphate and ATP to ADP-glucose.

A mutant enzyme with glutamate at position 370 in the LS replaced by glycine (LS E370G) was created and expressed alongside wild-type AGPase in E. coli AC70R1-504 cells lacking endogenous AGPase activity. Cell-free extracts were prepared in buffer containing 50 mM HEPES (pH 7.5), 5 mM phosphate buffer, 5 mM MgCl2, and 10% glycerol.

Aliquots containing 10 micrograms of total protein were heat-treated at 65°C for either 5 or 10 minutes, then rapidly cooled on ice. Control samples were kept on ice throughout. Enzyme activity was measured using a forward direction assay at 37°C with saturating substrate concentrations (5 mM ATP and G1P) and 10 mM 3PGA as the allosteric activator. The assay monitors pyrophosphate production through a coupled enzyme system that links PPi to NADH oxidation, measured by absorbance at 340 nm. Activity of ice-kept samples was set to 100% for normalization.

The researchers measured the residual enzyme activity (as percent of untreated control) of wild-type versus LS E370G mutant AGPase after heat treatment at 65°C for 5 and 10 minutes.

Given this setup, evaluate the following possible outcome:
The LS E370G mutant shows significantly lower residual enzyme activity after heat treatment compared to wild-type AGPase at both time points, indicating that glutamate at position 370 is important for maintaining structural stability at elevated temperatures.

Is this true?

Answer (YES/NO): YES